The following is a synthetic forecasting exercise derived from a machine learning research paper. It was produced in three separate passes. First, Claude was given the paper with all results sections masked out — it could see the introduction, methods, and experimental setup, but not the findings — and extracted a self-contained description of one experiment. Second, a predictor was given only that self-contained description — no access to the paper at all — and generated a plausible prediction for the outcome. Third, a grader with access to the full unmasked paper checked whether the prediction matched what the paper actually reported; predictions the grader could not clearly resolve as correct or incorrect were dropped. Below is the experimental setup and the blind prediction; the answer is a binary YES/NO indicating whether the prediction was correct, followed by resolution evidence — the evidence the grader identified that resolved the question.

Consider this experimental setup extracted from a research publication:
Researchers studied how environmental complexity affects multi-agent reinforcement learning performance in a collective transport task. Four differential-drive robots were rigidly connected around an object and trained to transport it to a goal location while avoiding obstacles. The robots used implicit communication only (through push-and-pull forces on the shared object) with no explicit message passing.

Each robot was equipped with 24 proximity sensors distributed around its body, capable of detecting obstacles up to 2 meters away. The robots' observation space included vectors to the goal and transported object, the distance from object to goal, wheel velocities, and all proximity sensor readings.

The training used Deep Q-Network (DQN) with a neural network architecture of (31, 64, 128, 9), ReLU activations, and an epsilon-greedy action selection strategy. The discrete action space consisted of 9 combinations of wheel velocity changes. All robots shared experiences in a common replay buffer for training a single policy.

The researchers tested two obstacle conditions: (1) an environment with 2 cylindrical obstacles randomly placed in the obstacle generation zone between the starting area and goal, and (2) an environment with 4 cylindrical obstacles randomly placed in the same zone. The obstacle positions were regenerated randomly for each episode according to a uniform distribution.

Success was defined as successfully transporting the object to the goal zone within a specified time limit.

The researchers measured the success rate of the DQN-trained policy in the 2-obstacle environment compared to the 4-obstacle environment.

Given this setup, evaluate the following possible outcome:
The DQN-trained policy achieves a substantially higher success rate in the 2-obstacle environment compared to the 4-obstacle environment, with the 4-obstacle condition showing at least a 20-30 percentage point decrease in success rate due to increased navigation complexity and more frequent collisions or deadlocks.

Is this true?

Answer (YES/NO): NO